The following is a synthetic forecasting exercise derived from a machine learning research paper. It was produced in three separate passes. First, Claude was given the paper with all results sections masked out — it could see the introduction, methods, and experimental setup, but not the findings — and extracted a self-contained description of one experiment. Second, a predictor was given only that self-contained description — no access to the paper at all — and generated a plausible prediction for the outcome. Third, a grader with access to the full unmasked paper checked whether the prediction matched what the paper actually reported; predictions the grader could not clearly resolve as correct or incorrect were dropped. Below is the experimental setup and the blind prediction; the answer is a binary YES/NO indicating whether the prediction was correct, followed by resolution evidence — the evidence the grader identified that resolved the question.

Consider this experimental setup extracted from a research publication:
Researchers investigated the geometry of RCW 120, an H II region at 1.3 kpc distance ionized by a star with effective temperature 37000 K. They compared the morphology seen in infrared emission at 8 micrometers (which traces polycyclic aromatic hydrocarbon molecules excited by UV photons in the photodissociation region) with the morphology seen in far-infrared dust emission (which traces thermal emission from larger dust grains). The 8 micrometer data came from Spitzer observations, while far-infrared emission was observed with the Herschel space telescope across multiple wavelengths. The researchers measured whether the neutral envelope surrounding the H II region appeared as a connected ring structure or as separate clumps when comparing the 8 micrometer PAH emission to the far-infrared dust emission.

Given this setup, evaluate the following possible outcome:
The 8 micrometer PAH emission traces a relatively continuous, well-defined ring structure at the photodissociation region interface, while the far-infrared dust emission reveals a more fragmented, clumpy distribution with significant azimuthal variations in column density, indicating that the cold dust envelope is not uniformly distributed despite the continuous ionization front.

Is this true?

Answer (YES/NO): YES